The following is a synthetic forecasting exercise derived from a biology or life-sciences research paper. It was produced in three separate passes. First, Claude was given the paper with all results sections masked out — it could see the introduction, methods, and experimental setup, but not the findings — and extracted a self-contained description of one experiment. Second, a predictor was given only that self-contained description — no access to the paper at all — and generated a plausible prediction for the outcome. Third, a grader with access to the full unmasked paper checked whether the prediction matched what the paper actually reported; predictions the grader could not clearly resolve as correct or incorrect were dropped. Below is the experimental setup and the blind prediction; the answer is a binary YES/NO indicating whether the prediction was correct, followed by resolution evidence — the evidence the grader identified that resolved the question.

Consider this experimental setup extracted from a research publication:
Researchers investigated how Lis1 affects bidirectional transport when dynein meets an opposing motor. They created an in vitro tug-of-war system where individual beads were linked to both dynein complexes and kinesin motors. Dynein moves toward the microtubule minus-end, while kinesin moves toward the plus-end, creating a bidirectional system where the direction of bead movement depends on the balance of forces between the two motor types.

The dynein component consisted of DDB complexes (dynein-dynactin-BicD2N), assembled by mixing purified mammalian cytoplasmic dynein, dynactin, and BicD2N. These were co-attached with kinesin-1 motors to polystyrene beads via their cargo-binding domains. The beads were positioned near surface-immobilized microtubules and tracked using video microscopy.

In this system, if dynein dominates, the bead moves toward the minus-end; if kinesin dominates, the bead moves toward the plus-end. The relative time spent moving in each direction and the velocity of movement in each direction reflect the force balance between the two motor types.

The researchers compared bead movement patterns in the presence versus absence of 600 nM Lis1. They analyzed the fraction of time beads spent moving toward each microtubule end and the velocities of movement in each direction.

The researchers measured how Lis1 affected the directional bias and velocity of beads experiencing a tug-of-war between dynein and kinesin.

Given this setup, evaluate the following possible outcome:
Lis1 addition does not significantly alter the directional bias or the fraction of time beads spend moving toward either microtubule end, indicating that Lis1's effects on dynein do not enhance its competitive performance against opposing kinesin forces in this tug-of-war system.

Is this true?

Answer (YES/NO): NO